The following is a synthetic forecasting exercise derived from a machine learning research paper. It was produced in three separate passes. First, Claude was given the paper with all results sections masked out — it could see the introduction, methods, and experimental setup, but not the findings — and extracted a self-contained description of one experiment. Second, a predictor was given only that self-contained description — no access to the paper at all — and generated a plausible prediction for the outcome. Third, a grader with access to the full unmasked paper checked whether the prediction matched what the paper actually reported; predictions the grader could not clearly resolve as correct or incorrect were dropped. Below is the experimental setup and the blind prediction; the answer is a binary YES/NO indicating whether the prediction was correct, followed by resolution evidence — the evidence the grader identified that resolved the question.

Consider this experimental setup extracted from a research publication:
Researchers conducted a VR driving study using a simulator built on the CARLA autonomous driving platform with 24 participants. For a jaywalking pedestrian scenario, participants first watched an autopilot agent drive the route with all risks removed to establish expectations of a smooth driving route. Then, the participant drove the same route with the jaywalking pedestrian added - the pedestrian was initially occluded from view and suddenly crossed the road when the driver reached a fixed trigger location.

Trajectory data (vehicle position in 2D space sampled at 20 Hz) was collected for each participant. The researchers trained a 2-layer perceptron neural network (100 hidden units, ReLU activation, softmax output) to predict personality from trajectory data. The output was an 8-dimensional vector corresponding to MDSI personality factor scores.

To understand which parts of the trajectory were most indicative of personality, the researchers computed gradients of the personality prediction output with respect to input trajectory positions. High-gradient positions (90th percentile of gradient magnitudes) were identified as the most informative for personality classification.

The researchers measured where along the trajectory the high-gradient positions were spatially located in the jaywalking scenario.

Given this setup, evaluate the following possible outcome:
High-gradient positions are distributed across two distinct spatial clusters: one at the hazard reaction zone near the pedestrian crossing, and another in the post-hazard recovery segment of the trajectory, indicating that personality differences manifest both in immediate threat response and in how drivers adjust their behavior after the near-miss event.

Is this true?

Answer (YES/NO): NO